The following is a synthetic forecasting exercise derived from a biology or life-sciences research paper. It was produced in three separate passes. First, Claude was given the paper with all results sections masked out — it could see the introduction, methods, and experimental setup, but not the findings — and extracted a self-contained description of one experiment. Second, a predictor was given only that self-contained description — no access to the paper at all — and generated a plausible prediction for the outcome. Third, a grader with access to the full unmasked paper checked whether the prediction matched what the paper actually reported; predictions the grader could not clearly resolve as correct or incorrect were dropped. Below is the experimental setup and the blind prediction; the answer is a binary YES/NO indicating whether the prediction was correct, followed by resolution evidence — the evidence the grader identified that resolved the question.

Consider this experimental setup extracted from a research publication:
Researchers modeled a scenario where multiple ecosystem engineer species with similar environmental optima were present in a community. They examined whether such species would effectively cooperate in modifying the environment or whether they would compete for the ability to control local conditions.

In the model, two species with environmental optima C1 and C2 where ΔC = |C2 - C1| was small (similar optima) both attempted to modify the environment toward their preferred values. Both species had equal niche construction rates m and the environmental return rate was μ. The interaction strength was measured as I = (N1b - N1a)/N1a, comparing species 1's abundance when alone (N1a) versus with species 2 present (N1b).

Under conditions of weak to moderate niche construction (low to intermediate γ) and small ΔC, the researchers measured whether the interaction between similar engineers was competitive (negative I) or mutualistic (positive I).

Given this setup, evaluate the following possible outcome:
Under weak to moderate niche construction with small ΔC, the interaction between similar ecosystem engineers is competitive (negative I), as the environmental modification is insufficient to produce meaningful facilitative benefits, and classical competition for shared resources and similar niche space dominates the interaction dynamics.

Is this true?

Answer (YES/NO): NO